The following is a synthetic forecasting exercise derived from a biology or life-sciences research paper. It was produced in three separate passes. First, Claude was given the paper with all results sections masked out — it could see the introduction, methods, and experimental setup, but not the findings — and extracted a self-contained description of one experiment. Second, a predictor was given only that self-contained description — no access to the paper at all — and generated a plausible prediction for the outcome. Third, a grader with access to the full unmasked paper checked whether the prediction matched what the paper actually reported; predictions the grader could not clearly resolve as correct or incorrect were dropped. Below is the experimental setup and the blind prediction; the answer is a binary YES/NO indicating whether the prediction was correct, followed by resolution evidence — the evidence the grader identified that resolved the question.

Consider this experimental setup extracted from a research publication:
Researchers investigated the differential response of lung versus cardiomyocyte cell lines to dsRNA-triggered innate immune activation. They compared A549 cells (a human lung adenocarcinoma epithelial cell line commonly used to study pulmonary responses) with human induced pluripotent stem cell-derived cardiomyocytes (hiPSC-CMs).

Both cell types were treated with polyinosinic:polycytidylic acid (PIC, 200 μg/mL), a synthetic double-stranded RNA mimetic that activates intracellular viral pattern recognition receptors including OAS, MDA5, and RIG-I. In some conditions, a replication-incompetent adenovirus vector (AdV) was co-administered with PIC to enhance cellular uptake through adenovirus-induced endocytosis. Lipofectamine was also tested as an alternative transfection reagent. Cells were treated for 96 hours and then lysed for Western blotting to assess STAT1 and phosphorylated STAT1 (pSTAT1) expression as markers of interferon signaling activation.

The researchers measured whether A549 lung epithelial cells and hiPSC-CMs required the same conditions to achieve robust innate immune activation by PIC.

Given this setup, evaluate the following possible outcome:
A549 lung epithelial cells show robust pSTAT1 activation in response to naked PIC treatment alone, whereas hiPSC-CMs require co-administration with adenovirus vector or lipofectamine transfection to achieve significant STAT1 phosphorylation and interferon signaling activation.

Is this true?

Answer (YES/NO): NO